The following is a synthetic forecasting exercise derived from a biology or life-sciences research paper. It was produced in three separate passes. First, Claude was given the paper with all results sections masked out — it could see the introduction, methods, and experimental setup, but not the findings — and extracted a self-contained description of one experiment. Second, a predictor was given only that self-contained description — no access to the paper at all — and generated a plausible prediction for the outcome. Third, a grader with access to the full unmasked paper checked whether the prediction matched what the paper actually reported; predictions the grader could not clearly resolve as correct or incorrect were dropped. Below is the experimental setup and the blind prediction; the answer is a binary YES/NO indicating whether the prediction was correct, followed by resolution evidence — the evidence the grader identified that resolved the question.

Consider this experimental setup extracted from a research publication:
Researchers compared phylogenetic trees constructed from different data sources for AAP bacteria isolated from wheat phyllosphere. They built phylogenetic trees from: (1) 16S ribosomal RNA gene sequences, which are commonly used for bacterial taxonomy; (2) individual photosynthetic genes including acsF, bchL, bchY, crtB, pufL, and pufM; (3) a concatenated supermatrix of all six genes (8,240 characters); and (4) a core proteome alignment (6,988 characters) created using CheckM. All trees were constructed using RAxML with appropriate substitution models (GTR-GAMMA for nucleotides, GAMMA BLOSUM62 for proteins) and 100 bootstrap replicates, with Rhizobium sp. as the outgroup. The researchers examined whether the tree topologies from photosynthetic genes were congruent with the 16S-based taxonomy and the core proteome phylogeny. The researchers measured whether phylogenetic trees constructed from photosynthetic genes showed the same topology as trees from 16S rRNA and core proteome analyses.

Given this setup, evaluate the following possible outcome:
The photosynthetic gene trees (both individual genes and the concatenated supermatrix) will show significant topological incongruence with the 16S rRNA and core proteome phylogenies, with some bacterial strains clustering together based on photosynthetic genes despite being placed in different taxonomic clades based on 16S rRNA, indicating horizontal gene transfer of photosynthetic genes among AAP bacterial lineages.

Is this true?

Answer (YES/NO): NO